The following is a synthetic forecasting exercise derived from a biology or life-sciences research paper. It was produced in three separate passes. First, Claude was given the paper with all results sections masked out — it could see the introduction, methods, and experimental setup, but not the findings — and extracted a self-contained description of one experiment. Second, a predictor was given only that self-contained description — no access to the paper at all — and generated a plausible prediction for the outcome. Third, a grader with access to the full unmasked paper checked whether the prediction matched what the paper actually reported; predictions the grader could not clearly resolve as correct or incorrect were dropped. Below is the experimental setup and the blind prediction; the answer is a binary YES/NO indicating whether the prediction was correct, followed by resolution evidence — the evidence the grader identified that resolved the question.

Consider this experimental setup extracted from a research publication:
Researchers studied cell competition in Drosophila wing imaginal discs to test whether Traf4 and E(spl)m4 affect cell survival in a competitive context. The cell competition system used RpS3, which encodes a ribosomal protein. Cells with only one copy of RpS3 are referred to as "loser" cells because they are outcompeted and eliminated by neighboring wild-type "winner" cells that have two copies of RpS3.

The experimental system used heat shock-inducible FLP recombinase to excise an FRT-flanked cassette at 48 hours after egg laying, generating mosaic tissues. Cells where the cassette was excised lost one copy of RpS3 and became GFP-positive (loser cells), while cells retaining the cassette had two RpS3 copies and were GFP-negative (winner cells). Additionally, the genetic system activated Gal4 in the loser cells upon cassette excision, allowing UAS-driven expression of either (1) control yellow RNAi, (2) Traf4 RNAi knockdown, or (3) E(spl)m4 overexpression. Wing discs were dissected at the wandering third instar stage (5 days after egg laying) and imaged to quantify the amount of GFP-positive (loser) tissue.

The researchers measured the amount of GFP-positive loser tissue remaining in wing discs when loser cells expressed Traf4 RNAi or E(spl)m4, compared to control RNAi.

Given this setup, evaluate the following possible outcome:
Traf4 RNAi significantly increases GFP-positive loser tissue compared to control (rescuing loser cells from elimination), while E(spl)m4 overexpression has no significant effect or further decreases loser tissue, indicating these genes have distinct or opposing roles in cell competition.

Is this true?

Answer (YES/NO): NO